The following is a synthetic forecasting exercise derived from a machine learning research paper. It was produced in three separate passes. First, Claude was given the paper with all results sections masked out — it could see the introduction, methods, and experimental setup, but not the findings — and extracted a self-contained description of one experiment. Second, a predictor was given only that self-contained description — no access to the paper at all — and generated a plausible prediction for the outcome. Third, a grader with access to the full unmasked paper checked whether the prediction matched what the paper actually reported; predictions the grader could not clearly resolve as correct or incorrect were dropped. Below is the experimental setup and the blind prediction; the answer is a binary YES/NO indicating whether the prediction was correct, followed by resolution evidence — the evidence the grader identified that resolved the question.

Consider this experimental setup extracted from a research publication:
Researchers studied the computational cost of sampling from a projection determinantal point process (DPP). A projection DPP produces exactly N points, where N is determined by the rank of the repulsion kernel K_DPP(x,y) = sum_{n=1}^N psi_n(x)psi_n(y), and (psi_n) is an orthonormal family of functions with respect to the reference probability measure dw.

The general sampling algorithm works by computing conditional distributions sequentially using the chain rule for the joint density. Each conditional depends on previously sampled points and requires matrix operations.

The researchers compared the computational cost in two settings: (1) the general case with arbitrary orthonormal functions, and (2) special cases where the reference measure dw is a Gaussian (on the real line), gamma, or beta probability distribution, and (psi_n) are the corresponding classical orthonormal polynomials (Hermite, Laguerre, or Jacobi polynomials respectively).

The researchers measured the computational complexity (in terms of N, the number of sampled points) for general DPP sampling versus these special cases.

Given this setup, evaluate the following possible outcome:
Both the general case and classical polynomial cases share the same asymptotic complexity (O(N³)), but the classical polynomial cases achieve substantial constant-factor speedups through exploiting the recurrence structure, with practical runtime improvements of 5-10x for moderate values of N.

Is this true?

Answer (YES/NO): NO